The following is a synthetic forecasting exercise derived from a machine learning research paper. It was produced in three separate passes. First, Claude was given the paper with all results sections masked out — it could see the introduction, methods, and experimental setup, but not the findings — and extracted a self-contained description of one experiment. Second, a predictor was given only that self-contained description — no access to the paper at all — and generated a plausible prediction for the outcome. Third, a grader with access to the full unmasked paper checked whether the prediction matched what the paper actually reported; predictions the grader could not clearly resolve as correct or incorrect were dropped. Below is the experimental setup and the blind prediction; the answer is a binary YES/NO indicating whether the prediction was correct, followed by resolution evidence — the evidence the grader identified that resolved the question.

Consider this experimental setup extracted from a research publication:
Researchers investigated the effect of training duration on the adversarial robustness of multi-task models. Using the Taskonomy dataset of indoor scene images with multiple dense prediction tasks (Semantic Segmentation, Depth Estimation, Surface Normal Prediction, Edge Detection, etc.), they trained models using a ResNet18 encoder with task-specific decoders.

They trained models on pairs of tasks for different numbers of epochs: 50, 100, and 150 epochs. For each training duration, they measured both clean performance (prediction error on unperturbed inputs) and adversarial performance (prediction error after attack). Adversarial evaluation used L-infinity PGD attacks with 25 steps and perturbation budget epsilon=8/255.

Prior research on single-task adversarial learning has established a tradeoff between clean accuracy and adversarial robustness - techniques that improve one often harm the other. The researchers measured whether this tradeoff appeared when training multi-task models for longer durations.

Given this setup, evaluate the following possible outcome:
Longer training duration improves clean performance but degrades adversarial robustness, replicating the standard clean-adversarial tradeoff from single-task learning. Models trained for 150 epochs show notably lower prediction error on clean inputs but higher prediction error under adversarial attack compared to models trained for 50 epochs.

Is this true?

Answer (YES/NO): NO